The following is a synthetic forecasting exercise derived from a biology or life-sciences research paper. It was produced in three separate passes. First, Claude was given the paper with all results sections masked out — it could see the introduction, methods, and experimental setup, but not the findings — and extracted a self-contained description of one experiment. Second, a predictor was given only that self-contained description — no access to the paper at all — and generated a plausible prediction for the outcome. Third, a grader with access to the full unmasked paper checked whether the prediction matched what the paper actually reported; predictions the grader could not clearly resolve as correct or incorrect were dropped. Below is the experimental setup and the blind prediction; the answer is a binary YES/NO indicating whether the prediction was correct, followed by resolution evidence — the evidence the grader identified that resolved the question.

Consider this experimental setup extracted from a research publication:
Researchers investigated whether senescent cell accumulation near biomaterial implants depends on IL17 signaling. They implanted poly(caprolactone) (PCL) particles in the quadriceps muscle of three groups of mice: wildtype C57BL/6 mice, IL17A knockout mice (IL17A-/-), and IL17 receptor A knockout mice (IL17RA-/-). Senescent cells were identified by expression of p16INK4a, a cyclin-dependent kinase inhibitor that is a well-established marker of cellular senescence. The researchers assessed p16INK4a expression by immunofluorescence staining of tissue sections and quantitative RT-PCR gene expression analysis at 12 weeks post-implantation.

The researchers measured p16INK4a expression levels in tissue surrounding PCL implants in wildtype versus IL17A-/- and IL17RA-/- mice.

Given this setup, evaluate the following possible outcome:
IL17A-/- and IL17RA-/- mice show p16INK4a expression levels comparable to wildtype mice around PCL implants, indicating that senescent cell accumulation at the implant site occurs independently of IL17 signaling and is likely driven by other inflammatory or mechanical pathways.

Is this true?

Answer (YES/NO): NO